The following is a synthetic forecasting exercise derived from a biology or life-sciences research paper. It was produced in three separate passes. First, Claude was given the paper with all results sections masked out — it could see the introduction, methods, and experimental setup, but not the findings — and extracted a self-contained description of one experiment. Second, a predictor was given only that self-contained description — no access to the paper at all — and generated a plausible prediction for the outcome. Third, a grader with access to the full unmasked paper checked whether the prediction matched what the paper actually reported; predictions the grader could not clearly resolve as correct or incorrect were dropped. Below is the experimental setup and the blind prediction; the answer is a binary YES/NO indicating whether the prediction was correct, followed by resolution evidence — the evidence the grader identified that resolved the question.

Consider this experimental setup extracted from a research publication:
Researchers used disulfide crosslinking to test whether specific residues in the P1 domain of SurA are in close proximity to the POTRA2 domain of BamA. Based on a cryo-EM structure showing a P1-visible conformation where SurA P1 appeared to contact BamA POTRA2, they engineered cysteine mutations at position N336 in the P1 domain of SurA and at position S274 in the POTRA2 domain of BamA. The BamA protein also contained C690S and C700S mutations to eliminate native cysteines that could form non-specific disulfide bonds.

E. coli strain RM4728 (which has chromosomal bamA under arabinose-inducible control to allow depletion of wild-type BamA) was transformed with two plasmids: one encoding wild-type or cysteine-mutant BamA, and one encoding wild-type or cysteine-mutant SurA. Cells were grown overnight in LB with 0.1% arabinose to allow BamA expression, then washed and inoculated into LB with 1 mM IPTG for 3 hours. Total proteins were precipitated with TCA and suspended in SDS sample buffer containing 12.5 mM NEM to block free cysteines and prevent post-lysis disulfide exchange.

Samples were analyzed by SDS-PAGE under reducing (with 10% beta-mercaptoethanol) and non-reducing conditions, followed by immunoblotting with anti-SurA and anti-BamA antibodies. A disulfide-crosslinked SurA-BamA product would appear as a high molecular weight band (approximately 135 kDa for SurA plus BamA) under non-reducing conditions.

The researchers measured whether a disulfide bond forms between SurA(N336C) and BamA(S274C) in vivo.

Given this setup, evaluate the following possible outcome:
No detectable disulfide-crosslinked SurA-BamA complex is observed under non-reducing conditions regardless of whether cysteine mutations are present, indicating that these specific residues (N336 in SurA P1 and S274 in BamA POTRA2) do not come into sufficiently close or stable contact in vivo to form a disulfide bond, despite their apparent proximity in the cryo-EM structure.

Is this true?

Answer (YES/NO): NO